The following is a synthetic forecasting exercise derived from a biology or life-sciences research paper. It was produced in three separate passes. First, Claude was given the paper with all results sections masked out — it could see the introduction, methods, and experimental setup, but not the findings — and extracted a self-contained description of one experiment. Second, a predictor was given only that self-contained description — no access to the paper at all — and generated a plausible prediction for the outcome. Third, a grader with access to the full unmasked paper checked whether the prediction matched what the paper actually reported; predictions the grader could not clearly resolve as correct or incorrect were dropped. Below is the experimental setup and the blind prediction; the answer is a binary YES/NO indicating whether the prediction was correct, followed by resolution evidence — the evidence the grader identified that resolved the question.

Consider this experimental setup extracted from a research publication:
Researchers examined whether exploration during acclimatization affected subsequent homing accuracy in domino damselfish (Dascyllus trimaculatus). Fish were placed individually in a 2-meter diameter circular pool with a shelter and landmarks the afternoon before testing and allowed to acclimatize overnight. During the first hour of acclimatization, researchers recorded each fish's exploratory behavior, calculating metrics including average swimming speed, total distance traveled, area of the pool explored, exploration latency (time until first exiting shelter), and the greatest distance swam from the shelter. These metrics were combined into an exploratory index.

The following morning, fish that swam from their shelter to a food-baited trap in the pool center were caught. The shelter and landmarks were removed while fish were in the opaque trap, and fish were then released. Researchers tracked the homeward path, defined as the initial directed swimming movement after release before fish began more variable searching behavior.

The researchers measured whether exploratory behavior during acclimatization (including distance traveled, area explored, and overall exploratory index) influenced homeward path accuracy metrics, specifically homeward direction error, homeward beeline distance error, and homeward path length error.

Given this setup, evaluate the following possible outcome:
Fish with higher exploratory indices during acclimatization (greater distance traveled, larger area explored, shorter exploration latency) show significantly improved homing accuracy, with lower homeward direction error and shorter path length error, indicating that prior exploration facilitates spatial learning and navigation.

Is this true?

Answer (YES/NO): NO